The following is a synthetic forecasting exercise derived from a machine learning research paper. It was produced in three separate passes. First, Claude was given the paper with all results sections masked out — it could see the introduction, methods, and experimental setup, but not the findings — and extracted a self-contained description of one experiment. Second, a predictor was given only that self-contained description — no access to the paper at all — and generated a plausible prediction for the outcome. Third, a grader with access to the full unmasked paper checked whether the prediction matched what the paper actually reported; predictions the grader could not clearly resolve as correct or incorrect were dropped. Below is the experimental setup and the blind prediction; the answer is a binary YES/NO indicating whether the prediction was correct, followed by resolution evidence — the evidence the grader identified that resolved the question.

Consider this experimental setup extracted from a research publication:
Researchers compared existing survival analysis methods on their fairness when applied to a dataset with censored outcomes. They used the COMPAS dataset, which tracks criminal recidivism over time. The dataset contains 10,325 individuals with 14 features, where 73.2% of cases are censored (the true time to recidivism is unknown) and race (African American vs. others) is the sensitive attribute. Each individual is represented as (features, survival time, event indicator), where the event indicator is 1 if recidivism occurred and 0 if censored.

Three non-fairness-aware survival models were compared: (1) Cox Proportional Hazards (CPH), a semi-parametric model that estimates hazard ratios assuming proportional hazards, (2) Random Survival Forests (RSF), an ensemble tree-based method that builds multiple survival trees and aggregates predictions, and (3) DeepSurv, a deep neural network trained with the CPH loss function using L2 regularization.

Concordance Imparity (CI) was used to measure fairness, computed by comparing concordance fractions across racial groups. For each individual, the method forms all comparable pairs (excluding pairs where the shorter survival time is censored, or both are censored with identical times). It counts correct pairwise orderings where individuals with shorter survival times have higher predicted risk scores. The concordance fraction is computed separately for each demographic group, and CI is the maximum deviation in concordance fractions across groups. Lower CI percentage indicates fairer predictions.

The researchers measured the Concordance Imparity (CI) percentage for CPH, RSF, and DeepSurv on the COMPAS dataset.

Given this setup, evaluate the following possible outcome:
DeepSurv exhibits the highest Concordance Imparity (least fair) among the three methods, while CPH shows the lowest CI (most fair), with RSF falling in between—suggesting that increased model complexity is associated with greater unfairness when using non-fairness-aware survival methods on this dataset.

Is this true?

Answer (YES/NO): NO